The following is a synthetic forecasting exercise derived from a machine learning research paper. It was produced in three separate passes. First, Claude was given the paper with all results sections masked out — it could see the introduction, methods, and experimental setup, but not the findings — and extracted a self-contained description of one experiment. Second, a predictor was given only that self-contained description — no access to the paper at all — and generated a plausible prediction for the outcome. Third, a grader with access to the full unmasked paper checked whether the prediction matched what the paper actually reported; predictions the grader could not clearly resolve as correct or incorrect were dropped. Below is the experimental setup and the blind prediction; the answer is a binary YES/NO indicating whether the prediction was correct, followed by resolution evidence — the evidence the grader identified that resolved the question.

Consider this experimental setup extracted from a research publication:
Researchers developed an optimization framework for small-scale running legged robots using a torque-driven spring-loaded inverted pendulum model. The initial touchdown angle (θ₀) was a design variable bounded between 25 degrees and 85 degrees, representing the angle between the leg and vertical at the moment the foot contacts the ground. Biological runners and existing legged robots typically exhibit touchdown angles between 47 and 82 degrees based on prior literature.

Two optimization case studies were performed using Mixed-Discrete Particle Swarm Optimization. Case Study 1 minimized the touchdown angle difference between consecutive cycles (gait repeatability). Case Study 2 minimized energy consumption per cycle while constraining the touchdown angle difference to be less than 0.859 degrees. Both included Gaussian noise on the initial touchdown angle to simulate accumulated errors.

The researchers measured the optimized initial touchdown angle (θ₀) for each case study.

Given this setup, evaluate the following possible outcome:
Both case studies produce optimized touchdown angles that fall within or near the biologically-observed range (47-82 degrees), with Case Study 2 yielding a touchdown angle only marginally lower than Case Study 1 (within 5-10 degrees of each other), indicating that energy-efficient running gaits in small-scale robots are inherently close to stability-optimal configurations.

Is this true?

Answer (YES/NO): YES